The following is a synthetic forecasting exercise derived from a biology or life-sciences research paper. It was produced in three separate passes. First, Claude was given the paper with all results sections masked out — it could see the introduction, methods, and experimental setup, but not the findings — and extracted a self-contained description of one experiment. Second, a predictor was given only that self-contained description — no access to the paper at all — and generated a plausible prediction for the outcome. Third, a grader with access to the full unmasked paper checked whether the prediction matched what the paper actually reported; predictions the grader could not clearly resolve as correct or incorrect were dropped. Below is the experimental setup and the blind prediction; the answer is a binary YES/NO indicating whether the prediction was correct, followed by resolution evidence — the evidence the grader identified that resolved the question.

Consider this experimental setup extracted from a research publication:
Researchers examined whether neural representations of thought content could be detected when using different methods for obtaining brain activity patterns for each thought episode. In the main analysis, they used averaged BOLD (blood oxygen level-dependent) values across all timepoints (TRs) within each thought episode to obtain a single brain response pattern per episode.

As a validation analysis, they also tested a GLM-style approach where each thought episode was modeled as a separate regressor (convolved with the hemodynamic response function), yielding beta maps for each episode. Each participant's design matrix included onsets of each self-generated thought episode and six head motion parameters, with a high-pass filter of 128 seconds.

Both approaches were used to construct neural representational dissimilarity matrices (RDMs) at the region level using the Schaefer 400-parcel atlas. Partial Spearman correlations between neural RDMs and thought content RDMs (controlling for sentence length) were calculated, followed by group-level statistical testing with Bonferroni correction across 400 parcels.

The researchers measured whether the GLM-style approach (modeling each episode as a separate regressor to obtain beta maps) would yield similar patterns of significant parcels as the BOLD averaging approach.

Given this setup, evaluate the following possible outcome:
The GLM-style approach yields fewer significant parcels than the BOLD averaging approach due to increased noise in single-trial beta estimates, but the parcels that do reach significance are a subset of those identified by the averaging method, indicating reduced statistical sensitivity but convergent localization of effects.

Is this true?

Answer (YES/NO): NO